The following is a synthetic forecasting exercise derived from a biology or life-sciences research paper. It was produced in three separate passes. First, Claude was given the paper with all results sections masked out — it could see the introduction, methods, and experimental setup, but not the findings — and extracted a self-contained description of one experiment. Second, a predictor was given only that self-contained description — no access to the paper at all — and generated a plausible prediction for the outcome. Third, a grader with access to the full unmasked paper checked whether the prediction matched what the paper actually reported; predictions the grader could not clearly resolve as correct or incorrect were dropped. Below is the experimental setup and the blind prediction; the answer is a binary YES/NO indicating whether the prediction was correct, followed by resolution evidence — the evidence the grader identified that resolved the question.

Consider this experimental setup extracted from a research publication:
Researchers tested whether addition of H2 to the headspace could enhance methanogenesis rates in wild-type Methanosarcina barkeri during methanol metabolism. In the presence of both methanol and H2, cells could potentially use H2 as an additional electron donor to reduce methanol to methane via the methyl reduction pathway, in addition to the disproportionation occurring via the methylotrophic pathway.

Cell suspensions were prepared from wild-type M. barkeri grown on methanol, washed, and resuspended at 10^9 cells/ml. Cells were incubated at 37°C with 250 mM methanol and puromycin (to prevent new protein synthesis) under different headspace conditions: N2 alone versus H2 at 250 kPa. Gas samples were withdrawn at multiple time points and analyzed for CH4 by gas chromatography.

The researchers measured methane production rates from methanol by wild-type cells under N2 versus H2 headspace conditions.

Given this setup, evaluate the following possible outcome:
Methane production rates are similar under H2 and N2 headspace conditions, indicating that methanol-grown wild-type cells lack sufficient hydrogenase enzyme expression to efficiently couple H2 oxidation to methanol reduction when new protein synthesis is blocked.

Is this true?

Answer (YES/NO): NO